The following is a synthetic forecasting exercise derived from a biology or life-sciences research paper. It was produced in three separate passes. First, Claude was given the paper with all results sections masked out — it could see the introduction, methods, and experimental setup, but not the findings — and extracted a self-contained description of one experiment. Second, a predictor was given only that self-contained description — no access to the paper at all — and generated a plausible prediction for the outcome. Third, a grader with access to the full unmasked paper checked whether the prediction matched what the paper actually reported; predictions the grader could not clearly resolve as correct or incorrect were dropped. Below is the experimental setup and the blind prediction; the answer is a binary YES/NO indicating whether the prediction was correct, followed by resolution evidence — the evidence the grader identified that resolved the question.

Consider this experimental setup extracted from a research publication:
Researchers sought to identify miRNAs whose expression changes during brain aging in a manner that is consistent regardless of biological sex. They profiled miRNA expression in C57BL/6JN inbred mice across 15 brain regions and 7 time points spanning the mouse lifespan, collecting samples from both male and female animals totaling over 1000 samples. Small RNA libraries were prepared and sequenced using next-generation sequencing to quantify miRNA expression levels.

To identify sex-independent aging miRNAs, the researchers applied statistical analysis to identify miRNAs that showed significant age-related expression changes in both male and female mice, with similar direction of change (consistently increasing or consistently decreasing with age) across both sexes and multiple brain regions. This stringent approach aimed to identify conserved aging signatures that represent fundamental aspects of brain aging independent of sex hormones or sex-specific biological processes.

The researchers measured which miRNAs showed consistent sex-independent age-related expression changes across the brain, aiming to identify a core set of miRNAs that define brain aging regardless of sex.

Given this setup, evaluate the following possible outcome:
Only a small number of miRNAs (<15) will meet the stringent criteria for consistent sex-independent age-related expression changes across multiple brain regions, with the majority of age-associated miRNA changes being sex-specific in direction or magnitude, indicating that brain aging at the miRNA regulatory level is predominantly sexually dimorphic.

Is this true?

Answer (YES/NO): YES